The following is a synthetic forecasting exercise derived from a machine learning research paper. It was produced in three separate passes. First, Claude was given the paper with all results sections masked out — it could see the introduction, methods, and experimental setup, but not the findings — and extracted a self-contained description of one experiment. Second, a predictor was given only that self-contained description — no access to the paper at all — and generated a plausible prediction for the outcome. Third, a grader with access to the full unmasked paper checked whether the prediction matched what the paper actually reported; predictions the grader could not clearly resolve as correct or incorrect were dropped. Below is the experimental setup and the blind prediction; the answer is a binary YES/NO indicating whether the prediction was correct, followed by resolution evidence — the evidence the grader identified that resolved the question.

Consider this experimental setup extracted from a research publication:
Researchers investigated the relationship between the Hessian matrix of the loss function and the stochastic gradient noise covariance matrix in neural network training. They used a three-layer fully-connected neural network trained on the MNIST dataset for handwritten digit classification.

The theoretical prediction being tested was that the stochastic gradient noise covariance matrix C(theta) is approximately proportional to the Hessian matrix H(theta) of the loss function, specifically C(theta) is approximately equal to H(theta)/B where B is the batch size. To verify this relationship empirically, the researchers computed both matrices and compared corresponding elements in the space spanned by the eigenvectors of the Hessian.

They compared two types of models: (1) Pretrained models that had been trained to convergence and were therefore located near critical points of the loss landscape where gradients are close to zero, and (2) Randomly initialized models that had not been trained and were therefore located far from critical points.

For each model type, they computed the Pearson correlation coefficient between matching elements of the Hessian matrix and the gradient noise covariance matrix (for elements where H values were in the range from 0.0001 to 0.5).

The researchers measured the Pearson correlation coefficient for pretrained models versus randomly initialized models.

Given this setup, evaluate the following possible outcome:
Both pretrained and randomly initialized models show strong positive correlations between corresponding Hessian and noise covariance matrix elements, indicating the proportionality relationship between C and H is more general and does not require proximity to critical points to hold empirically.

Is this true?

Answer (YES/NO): YES